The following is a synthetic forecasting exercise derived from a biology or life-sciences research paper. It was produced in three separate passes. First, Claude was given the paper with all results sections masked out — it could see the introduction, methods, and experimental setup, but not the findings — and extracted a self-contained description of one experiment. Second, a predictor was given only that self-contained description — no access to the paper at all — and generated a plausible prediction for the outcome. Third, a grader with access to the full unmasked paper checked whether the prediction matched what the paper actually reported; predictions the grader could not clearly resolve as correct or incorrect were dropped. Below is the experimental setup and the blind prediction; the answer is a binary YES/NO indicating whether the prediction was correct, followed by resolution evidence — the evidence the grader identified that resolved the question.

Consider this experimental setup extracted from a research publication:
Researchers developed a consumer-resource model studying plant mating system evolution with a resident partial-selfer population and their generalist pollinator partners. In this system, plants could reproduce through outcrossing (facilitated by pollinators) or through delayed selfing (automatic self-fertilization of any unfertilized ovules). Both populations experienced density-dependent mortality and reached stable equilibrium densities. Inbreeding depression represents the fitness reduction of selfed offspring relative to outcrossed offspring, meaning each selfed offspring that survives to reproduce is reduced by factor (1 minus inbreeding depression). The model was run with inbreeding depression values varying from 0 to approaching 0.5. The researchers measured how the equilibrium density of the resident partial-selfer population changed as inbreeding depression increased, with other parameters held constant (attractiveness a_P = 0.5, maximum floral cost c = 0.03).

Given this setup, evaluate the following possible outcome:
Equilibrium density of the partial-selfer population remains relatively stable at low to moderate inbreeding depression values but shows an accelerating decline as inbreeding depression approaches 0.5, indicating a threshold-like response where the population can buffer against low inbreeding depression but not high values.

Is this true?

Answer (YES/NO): NO